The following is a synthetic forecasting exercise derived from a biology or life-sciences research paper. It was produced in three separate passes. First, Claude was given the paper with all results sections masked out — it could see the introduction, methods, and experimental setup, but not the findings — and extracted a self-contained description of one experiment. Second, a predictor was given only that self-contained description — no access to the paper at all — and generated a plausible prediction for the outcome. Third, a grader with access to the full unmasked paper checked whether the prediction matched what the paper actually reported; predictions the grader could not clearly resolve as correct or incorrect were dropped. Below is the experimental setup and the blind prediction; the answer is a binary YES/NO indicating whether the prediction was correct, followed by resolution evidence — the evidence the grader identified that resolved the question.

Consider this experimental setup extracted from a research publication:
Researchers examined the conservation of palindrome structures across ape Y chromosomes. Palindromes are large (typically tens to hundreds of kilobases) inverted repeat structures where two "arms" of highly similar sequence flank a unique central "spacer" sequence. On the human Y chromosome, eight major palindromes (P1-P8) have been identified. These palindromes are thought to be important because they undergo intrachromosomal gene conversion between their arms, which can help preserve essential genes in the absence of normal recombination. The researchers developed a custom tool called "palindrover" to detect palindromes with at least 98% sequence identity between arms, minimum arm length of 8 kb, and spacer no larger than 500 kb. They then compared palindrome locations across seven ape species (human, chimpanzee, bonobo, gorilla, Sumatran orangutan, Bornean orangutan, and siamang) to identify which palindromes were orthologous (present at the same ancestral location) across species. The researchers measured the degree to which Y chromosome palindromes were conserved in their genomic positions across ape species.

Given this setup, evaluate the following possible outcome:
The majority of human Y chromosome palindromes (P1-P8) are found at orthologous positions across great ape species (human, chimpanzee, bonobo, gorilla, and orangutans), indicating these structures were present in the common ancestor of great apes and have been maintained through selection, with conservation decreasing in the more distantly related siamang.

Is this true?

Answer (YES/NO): NO